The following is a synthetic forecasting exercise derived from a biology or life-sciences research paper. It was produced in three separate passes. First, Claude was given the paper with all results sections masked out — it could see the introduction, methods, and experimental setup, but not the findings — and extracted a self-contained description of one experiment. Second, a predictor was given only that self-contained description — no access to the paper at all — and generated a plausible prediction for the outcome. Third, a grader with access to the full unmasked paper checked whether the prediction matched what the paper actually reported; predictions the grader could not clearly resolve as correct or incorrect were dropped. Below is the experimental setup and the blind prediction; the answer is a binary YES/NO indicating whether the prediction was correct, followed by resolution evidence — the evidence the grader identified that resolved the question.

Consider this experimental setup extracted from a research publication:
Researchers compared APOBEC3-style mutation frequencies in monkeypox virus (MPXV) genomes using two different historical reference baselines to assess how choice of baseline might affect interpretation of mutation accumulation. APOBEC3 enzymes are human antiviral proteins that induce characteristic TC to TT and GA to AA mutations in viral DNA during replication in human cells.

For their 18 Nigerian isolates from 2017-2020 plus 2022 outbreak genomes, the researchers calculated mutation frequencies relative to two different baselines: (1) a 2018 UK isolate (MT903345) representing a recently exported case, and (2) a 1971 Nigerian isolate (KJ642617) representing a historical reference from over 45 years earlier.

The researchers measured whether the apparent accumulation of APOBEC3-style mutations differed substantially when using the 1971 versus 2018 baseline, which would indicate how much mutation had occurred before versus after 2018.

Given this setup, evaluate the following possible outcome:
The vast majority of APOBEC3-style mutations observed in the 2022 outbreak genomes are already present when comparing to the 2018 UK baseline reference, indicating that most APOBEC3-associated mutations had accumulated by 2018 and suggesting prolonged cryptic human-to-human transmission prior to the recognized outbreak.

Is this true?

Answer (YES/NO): NO